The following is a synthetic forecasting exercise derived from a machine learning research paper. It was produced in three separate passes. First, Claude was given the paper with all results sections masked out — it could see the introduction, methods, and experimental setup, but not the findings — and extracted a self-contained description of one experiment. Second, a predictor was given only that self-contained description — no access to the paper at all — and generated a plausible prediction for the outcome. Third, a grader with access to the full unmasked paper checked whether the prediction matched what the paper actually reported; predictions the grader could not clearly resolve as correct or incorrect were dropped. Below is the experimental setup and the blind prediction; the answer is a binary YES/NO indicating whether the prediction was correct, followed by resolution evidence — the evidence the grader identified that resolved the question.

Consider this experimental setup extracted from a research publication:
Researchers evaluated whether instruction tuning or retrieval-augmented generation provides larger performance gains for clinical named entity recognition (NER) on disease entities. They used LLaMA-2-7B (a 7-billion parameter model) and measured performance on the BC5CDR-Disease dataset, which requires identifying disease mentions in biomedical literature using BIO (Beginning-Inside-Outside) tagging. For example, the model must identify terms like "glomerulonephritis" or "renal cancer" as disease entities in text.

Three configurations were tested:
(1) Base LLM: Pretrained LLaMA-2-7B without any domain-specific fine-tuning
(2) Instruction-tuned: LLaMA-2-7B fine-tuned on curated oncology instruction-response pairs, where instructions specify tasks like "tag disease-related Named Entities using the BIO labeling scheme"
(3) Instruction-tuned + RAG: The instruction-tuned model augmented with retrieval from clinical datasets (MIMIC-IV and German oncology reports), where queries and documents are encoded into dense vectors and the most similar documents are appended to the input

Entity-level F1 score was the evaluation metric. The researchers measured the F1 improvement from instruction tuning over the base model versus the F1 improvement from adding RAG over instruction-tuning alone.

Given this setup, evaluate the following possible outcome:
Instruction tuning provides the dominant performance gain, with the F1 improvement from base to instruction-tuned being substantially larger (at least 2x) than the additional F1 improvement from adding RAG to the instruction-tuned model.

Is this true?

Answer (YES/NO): YES